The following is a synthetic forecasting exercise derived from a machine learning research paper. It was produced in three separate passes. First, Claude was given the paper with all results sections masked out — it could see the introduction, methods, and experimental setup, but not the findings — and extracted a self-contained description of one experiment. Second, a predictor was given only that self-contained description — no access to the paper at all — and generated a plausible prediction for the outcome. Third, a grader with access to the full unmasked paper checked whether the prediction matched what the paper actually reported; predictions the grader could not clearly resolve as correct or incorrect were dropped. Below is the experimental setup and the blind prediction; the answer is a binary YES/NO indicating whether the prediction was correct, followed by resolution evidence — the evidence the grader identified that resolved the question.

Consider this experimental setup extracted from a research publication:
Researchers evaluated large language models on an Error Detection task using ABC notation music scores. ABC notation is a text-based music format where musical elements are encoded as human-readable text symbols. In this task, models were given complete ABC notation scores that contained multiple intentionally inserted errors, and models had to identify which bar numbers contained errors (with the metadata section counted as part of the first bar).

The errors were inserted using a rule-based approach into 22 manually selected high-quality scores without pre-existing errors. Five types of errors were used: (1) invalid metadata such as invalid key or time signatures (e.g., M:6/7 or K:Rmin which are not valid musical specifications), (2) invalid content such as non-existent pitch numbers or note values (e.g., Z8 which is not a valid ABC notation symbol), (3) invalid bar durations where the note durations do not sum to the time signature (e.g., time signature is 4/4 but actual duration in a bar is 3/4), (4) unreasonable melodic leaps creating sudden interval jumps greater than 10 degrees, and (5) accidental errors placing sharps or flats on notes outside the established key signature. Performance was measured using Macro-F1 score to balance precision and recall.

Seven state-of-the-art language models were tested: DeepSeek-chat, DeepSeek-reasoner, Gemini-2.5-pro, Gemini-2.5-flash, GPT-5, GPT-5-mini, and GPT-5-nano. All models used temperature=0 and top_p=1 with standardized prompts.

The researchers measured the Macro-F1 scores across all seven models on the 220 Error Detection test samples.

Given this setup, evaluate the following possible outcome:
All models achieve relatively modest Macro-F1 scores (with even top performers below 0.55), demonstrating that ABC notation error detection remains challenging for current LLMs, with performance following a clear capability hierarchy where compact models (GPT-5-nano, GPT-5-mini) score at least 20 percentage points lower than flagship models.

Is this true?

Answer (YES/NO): NO